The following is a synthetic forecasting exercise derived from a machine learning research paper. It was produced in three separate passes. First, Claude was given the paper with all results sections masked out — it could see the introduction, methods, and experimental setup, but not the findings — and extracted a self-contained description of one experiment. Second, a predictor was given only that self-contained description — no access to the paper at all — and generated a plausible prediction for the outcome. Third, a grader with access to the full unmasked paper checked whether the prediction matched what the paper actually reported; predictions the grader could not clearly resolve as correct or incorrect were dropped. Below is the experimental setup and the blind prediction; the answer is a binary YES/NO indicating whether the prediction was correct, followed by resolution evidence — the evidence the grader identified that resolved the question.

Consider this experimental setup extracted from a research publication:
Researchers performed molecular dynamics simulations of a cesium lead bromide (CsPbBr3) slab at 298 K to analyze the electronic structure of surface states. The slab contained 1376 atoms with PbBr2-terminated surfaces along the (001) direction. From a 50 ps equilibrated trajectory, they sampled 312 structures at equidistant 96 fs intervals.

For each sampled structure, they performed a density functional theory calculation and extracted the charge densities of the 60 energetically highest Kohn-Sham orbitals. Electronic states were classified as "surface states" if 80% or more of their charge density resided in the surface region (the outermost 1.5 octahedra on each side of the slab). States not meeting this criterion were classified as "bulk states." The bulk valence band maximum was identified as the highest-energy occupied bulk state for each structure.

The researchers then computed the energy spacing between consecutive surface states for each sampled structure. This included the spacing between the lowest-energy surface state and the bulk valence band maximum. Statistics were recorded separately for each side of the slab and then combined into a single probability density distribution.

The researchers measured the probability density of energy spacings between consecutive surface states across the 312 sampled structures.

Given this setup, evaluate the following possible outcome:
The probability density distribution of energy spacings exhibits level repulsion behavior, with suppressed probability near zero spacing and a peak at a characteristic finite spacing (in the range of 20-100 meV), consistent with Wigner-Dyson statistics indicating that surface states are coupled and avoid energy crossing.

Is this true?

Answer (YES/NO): NO